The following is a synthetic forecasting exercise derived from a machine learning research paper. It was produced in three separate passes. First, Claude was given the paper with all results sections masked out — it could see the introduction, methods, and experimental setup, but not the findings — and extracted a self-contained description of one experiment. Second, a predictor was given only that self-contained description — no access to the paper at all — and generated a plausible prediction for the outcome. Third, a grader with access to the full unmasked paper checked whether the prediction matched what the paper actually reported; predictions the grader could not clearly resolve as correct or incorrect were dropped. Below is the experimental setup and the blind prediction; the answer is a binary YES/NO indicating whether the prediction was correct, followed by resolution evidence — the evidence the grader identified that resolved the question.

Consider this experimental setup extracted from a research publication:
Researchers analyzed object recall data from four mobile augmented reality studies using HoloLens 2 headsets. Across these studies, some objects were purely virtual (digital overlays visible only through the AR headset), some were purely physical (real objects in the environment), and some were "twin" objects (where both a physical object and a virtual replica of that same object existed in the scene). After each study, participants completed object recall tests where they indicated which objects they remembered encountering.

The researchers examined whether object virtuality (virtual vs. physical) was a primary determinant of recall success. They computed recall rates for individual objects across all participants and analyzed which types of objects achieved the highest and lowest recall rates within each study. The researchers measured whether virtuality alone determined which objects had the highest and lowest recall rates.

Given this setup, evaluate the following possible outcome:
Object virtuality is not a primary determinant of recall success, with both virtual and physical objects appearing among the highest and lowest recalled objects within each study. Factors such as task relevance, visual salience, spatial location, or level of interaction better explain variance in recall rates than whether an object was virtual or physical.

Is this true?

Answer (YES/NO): YES